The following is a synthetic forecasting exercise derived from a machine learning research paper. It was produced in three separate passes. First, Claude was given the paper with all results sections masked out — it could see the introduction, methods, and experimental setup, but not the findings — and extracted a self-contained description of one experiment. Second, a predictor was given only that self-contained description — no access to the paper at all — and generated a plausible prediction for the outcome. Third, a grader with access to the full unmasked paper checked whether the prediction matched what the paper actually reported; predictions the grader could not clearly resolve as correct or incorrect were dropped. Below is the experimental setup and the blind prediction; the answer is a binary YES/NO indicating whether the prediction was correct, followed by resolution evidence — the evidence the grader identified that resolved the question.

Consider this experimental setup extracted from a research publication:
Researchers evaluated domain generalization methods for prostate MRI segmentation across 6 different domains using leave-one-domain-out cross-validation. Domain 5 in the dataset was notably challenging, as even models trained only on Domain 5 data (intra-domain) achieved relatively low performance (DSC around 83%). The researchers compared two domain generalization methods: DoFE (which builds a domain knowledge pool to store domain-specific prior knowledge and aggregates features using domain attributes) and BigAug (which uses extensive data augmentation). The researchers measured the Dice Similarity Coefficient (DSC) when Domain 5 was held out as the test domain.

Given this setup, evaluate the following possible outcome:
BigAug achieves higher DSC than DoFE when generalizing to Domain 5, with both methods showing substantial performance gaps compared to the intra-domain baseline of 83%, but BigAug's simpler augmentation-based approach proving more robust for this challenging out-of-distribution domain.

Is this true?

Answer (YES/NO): NO